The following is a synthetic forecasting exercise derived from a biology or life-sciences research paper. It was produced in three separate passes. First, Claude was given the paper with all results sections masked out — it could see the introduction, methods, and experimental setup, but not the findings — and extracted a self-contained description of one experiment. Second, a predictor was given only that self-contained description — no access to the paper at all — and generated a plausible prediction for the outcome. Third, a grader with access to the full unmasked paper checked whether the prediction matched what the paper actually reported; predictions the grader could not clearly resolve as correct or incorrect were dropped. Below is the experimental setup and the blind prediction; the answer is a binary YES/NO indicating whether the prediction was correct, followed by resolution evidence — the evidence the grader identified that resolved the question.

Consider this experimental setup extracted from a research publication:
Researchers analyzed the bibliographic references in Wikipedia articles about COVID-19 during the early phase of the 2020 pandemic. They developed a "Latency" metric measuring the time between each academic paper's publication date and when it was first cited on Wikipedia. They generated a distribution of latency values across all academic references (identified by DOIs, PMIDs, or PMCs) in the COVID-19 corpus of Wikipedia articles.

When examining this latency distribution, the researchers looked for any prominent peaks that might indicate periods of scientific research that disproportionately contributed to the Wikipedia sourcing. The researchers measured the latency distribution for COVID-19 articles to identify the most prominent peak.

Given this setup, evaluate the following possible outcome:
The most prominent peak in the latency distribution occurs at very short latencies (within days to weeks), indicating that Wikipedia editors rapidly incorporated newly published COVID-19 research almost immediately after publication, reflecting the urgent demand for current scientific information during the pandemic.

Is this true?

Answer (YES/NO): NO